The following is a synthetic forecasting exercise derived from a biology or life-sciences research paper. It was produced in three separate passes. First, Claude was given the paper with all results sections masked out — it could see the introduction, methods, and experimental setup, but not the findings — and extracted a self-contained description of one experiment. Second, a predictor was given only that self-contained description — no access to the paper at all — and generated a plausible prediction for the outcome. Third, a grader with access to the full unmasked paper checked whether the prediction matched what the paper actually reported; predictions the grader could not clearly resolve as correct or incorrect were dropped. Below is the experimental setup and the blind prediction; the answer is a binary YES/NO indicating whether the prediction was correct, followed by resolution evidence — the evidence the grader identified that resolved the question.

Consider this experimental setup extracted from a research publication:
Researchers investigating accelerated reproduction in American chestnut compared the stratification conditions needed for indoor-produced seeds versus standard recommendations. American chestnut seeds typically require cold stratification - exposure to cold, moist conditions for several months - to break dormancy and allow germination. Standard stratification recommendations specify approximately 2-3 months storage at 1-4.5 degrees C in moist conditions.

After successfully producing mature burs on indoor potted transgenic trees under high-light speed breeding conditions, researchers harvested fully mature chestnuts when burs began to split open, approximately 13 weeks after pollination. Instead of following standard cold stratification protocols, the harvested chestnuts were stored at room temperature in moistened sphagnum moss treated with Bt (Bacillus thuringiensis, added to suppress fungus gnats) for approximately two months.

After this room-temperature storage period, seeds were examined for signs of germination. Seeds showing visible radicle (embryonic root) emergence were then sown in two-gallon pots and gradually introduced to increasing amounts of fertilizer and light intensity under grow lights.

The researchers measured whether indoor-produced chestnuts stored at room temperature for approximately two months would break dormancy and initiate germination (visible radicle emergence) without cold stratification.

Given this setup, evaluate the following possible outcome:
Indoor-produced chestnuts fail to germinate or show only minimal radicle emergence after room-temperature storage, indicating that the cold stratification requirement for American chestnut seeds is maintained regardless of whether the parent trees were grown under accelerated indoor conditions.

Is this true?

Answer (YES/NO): NO